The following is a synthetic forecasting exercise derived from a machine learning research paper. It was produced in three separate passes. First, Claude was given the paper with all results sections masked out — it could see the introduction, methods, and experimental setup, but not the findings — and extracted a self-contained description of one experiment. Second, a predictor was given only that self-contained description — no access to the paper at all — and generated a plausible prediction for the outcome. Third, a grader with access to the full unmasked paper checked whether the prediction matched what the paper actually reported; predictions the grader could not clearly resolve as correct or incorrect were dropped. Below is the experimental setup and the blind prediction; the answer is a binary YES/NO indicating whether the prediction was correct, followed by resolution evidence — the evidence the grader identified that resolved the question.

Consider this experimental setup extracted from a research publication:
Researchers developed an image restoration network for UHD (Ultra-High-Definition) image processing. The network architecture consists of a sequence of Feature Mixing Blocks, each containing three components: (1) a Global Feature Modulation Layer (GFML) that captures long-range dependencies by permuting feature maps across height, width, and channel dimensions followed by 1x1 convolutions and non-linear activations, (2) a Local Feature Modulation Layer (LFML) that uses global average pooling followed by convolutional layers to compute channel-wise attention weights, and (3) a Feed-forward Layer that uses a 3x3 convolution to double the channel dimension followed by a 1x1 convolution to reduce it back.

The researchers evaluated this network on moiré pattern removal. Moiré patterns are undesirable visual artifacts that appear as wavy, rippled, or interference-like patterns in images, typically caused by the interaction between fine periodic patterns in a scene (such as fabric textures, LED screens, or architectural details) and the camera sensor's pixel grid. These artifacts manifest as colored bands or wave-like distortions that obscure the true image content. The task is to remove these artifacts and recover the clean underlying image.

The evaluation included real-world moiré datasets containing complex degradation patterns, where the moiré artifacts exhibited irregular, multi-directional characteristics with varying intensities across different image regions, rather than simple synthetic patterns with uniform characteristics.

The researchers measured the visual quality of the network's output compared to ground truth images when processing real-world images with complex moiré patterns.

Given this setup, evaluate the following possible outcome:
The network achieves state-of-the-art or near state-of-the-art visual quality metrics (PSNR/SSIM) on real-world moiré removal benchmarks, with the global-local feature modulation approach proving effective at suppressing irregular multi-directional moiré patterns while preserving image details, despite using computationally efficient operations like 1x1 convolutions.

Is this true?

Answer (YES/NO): NO